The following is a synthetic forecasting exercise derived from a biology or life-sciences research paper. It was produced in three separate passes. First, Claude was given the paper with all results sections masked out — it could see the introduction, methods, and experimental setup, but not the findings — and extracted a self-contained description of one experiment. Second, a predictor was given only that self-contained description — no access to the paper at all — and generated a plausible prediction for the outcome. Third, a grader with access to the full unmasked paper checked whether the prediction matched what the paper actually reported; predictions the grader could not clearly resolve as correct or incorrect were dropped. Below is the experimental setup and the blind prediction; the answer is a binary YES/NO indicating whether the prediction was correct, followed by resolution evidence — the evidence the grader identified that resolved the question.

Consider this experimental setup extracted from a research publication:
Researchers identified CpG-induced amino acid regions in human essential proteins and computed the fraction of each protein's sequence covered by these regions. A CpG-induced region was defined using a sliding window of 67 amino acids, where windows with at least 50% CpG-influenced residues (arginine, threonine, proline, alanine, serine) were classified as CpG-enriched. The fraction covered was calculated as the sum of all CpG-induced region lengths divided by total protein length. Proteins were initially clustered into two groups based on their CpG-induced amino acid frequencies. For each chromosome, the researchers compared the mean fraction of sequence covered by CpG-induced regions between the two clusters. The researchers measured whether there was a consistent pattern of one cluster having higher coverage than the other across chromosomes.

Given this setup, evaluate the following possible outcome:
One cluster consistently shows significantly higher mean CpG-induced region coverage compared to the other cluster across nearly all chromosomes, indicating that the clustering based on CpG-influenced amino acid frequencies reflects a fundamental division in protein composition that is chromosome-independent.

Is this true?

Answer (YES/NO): YES